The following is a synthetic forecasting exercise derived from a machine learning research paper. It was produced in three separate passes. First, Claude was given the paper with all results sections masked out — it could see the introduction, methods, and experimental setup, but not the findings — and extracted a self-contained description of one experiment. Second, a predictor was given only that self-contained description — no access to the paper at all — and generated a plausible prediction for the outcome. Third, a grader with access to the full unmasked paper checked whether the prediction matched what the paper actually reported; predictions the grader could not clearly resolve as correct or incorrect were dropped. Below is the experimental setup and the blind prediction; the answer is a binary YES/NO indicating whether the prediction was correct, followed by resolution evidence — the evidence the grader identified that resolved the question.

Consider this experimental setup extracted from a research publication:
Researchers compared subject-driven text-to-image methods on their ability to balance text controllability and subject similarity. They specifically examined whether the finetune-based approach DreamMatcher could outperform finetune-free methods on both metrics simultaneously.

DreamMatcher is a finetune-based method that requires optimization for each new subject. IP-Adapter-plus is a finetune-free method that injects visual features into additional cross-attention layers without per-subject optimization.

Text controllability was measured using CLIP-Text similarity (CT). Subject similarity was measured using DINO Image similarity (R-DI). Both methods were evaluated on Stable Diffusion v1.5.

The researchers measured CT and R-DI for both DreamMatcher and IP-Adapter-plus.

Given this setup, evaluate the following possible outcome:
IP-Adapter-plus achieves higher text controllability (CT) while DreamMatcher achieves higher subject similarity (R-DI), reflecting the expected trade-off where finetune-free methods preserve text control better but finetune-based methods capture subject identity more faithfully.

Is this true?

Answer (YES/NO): NO